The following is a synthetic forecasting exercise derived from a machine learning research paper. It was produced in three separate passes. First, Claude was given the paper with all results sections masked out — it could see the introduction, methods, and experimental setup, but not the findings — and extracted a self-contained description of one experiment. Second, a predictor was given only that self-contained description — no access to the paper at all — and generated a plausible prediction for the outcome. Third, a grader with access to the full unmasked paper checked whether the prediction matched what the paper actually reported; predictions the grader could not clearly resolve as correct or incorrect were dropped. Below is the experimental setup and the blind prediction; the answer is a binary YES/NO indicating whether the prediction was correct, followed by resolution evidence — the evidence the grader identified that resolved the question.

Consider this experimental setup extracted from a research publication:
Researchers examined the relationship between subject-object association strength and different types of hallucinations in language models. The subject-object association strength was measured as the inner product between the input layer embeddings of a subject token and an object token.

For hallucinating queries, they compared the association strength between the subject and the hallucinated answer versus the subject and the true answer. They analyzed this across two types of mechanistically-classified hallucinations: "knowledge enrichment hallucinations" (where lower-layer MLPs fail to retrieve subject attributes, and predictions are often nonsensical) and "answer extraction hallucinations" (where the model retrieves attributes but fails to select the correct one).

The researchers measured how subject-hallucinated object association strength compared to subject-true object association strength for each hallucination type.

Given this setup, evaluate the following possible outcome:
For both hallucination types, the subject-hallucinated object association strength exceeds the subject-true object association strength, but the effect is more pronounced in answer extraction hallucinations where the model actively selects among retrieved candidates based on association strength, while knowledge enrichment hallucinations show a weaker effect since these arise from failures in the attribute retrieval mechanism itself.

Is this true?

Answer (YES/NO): YES